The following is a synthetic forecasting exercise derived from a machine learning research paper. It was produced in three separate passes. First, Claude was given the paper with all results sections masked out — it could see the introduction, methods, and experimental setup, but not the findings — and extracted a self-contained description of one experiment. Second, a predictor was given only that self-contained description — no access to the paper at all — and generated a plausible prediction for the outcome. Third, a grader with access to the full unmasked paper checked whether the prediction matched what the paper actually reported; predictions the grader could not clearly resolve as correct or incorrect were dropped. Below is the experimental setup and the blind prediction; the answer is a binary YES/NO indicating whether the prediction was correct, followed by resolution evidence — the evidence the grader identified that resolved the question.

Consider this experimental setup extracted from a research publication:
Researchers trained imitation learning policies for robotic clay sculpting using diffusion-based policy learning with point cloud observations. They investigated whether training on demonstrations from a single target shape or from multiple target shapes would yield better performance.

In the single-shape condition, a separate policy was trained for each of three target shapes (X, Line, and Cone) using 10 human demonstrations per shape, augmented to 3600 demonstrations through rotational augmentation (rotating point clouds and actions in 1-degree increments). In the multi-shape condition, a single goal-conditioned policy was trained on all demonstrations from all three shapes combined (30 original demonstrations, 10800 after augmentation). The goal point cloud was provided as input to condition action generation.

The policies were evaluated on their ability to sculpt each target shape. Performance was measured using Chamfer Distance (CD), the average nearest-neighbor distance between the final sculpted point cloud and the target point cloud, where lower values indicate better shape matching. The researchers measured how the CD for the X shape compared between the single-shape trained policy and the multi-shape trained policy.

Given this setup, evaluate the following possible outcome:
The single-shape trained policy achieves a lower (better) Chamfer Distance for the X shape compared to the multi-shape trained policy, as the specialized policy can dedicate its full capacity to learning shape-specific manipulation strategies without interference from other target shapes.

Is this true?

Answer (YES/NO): YES